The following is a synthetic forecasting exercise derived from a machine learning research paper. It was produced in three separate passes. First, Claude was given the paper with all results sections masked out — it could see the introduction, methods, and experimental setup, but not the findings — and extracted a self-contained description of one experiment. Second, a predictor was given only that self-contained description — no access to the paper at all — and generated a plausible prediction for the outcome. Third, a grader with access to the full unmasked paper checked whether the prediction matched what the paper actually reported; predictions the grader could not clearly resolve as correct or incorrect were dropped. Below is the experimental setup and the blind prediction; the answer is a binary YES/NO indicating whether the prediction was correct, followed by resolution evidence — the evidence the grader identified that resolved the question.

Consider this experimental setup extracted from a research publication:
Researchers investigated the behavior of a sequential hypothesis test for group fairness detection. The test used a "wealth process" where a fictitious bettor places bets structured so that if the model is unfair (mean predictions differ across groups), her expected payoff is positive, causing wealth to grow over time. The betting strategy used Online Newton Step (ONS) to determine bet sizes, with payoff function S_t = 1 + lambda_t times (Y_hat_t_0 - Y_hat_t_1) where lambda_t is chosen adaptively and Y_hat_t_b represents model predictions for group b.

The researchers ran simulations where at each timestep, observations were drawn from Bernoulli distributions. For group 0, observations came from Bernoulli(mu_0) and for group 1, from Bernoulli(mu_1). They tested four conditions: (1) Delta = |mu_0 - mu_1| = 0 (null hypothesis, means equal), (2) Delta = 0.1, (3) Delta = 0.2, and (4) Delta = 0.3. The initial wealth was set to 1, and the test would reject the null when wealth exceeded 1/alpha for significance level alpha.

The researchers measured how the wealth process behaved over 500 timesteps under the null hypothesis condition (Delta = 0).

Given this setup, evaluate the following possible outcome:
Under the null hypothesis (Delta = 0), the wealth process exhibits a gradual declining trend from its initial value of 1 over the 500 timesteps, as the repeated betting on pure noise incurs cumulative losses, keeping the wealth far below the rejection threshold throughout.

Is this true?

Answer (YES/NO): NO